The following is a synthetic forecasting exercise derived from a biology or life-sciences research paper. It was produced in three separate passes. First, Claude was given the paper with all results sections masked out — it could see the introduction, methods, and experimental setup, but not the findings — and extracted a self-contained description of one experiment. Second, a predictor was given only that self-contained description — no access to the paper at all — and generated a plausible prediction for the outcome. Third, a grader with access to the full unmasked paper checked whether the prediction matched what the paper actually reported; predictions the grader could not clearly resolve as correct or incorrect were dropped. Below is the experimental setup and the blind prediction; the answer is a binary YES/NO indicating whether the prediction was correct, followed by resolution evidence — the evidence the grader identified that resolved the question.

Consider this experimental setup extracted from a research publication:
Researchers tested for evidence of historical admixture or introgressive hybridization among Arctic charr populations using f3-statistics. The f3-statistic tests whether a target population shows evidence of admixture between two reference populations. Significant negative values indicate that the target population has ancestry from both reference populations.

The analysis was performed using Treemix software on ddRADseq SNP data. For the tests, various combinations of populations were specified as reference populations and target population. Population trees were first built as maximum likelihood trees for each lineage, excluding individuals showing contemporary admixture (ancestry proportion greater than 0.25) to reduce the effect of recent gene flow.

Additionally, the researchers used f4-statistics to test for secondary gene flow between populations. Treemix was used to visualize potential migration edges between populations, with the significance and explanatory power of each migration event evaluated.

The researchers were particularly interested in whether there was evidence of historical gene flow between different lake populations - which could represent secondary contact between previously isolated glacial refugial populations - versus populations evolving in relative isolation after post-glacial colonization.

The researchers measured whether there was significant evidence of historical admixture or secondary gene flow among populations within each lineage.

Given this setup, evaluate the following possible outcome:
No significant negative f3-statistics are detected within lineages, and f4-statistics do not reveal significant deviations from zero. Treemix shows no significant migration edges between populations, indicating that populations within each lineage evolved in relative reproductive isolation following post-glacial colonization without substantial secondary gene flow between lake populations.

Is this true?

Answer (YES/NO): NO